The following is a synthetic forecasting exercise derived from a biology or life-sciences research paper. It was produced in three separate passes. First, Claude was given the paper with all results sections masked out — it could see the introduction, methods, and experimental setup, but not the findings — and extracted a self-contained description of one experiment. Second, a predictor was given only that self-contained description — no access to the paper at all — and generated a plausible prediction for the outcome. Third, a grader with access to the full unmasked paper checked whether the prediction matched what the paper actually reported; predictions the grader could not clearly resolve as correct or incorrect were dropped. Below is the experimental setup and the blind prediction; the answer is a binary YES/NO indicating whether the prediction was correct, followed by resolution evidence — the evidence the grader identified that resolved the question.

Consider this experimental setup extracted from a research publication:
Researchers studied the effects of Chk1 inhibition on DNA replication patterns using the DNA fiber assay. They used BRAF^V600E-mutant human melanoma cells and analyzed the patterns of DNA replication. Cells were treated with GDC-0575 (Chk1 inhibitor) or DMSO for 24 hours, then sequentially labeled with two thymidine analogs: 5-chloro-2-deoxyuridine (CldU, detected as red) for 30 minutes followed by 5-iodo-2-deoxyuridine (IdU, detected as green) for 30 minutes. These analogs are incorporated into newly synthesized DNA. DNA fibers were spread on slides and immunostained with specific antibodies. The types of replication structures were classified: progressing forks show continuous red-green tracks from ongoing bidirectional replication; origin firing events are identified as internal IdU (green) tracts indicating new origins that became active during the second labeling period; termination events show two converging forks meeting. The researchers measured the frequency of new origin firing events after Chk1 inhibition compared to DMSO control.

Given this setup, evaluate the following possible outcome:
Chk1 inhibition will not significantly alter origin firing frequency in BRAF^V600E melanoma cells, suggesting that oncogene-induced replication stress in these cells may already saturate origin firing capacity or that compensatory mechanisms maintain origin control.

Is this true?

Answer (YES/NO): NO